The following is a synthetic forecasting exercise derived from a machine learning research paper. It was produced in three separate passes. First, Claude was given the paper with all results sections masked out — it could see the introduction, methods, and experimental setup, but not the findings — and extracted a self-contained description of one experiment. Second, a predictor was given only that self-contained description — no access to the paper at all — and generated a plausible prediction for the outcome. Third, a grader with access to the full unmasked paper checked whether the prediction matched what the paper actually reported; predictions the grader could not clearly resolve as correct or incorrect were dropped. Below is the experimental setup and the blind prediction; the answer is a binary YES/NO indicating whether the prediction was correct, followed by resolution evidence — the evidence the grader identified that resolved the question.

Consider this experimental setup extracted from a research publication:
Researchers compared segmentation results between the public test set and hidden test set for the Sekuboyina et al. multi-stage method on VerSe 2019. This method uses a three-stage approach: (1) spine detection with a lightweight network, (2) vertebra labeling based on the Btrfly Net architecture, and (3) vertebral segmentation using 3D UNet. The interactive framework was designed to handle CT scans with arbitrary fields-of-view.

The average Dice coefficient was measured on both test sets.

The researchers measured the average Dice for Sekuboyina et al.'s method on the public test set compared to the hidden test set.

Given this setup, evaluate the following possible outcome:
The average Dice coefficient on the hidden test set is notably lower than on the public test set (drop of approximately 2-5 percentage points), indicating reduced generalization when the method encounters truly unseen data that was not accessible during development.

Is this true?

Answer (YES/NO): NO